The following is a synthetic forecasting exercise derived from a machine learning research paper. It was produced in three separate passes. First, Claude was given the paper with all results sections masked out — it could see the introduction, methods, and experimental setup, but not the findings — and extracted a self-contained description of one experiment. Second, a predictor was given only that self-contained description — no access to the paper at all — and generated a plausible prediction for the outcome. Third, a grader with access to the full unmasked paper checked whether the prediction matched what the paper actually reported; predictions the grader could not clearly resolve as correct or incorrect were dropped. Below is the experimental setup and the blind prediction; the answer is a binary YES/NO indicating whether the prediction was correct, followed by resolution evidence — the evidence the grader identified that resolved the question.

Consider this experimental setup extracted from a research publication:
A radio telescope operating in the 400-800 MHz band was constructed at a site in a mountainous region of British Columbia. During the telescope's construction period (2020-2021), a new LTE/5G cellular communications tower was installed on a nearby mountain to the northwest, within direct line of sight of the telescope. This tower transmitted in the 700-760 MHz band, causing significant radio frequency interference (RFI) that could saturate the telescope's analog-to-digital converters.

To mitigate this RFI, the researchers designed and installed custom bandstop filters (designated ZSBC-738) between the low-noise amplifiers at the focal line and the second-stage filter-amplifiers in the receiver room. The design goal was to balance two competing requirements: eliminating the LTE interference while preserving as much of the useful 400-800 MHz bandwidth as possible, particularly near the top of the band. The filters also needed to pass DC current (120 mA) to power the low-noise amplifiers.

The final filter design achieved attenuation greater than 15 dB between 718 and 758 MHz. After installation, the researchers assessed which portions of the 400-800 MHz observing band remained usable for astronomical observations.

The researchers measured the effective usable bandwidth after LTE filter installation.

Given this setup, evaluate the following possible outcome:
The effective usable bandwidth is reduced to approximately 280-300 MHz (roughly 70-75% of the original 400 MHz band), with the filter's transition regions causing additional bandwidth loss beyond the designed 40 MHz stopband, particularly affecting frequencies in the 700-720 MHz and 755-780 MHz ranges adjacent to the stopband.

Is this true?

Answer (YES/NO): NO